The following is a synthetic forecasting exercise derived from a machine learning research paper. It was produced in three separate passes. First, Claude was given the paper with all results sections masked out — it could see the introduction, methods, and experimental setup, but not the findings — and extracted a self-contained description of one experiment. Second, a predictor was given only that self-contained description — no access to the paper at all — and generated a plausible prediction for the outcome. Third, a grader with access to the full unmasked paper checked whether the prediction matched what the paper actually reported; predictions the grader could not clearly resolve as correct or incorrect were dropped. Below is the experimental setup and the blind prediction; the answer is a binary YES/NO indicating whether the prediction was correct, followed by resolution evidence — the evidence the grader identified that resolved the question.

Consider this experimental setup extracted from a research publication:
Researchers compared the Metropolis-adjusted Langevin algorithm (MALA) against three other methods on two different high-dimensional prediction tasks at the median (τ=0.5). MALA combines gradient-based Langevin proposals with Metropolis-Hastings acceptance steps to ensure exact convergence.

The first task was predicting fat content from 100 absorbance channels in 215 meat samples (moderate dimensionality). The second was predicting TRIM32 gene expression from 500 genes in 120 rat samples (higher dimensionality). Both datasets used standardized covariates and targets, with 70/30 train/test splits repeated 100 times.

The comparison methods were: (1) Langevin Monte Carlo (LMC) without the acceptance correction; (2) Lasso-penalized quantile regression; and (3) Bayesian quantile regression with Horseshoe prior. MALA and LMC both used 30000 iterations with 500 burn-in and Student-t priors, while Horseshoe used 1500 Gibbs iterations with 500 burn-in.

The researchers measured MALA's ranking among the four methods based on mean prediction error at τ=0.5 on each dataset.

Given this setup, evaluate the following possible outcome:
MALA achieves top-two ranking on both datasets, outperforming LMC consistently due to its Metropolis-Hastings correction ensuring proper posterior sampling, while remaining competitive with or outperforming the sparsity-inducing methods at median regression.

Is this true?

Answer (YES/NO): NO